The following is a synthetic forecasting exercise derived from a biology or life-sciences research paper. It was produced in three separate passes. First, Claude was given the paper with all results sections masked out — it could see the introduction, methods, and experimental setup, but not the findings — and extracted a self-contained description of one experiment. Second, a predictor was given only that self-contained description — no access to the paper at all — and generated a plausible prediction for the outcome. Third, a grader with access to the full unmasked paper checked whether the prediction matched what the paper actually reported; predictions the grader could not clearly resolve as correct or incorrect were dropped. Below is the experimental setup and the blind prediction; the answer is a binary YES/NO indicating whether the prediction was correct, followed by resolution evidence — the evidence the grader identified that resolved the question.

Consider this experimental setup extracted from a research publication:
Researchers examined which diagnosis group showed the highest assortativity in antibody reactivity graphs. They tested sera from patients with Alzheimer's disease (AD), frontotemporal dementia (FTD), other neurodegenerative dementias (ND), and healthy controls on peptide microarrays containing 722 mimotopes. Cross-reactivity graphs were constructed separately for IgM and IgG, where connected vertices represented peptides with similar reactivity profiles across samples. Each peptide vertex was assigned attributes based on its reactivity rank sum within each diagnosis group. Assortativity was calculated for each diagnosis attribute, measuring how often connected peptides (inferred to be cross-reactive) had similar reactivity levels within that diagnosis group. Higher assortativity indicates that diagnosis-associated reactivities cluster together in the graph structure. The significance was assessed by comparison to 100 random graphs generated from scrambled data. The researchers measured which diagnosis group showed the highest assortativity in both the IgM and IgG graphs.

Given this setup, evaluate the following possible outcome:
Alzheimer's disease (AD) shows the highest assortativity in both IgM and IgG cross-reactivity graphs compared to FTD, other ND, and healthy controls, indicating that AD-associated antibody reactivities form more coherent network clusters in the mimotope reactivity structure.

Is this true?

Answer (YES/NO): NO